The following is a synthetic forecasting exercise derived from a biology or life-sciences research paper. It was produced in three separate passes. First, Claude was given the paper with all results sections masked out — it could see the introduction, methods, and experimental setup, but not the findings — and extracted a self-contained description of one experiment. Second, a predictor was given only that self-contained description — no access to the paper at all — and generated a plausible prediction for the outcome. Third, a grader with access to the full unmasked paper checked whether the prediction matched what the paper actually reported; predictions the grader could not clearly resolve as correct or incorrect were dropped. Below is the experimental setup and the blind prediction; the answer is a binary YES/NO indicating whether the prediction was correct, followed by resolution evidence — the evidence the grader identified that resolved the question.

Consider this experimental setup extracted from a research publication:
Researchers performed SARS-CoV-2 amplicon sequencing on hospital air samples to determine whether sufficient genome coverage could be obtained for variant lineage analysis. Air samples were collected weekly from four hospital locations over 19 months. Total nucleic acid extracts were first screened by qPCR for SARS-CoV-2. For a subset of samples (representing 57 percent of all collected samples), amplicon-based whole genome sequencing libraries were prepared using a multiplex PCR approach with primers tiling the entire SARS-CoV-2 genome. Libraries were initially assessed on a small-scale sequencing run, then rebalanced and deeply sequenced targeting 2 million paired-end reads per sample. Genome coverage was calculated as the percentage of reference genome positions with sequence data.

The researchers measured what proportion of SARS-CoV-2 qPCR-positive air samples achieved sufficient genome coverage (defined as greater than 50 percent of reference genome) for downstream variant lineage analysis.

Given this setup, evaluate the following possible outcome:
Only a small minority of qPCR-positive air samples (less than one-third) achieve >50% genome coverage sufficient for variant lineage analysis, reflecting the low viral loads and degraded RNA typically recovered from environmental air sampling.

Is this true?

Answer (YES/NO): NO